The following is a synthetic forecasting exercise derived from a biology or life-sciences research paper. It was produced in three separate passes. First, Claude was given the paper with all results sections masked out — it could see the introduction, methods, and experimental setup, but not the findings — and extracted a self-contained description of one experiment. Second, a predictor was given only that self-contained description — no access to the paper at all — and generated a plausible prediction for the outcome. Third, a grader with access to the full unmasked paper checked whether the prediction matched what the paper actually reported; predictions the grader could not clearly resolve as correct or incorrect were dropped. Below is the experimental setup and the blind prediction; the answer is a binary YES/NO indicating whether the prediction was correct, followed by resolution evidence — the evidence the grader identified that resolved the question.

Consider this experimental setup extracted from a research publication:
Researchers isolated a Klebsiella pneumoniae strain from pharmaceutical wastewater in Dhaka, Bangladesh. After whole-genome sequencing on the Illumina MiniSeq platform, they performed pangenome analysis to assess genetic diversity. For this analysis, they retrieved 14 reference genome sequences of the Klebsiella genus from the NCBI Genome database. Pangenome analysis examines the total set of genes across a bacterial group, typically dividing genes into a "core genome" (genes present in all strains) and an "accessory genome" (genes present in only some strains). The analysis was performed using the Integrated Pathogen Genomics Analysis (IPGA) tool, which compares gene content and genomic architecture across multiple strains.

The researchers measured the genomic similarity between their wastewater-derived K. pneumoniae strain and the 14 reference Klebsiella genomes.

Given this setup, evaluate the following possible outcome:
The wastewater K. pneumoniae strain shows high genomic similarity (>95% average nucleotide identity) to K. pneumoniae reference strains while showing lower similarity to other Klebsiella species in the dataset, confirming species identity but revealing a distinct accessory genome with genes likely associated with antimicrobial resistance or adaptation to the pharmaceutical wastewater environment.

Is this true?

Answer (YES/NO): NO